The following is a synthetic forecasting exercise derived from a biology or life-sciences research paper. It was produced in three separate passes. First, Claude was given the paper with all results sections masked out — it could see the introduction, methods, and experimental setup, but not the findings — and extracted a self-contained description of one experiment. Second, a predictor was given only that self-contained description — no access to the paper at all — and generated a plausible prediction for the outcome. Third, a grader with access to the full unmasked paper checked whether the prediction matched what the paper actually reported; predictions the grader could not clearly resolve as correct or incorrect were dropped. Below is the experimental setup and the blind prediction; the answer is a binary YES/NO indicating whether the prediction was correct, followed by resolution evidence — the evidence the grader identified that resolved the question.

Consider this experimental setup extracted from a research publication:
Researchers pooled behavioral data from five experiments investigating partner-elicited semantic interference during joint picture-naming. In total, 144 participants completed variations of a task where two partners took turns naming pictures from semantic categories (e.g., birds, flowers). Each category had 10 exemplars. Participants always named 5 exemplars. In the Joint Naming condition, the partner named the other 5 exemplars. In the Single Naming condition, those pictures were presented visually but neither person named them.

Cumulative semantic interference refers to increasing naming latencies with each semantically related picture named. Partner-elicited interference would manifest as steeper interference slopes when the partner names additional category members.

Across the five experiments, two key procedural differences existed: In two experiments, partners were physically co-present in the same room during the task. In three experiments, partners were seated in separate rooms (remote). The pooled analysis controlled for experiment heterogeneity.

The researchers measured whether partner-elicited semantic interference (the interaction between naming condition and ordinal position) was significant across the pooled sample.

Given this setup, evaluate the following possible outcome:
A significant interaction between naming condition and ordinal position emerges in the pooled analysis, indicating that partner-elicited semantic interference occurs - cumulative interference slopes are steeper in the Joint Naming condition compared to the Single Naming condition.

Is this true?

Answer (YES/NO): YES